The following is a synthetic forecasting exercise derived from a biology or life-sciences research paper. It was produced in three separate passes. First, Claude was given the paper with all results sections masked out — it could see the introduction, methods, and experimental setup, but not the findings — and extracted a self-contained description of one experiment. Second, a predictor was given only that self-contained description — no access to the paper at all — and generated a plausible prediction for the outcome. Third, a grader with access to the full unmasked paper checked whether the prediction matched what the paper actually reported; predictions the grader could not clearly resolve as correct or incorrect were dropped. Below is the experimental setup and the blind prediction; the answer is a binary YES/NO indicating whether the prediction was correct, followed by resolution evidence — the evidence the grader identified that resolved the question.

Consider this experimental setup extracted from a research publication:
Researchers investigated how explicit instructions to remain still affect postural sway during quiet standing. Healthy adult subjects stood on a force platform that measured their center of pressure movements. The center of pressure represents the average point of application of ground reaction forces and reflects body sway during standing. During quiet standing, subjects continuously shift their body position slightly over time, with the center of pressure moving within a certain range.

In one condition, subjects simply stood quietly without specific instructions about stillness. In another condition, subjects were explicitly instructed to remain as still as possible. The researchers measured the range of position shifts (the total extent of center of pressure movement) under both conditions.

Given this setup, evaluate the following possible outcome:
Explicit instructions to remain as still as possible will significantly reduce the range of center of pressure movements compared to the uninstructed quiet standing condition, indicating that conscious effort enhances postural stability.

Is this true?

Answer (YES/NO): YES